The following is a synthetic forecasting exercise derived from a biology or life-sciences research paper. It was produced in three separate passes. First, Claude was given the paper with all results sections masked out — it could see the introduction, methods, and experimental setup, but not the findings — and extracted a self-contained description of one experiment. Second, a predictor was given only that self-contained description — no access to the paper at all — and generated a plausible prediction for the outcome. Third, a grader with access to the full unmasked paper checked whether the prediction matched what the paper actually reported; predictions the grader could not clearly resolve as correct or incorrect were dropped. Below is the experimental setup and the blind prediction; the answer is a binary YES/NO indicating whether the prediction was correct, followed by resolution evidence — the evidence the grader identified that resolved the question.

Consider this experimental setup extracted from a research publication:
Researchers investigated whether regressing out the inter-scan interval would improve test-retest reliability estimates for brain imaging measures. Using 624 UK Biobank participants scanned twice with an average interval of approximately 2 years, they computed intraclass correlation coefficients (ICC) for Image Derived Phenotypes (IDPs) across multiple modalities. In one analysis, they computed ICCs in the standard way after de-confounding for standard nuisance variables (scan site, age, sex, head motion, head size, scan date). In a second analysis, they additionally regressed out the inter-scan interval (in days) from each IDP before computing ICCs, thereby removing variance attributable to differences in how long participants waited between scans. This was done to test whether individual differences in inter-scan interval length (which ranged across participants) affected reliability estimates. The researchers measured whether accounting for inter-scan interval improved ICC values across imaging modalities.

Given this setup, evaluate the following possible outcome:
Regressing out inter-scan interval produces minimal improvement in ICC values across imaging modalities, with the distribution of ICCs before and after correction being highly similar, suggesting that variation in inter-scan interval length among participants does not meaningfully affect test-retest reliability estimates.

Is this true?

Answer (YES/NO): YES